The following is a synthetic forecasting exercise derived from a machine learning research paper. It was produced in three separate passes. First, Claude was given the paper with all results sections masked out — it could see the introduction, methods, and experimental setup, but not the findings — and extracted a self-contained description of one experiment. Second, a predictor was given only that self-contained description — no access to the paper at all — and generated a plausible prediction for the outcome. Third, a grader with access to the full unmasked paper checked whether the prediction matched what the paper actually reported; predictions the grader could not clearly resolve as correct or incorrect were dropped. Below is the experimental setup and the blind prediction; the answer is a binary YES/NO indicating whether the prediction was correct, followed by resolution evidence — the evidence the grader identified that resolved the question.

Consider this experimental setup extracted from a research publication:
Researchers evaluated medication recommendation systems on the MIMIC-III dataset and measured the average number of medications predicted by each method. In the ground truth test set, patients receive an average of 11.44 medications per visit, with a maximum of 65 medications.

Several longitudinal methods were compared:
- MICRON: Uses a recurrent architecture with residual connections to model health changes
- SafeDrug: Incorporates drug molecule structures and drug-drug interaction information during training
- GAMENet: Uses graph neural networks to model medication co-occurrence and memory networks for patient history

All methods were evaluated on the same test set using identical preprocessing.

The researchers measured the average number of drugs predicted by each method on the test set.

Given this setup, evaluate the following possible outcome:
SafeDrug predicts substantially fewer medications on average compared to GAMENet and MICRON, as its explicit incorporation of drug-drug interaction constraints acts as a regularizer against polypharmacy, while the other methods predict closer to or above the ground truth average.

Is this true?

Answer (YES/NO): NO